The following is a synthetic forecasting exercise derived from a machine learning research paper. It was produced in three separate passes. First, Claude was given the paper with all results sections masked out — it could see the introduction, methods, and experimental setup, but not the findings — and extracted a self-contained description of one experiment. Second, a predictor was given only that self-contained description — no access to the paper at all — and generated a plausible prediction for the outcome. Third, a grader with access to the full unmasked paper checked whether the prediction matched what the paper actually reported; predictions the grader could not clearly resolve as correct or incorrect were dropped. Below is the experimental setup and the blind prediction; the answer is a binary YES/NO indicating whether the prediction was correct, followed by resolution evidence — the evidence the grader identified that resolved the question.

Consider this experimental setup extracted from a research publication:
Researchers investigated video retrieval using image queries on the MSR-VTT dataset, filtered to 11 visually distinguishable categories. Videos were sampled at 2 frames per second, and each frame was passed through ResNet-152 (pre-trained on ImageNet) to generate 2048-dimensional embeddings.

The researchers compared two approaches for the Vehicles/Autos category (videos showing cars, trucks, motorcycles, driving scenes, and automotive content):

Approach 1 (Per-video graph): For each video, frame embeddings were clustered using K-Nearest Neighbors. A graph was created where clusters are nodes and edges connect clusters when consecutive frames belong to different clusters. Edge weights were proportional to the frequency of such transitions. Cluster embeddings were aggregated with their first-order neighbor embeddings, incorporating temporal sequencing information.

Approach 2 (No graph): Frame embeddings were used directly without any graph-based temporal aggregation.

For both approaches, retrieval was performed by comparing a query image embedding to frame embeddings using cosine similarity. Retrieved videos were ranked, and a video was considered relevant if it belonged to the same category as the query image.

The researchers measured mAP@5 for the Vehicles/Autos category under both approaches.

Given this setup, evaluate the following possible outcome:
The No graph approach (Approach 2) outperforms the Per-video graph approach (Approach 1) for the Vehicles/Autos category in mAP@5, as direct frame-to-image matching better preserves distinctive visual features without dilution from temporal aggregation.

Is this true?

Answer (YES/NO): YES